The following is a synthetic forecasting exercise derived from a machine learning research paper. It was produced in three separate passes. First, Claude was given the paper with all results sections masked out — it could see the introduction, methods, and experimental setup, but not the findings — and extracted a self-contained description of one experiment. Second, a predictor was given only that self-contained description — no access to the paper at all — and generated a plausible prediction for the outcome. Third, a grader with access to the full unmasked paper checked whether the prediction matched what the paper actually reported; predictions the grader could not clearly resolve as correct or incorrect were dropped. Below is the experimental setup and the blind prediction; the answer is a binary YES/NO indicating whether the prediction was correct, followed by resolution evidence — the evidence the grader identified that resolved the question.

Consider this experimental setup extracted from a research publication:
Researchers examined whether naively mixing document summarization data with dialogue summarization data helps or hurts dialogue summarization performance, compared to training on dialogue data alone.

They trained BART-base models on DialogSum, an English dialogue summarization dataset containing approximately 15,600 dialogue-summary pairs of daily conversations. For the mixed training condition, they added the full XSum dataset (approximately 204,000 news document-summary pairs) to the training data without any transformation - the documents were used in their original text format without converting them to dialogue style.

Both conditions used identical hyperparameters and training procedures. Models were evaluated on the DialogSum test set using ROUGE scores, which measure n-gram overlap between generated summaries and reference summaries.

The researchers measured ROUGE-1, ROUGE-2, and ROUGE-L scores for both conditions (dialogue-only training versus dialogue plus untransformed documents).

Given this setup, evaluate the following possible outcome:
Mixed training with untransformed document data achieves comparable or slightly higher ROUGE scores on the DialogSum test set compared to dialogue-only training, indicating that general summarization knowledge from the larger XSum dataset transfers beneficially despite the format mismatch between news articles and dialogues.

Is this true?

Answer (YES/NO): NO